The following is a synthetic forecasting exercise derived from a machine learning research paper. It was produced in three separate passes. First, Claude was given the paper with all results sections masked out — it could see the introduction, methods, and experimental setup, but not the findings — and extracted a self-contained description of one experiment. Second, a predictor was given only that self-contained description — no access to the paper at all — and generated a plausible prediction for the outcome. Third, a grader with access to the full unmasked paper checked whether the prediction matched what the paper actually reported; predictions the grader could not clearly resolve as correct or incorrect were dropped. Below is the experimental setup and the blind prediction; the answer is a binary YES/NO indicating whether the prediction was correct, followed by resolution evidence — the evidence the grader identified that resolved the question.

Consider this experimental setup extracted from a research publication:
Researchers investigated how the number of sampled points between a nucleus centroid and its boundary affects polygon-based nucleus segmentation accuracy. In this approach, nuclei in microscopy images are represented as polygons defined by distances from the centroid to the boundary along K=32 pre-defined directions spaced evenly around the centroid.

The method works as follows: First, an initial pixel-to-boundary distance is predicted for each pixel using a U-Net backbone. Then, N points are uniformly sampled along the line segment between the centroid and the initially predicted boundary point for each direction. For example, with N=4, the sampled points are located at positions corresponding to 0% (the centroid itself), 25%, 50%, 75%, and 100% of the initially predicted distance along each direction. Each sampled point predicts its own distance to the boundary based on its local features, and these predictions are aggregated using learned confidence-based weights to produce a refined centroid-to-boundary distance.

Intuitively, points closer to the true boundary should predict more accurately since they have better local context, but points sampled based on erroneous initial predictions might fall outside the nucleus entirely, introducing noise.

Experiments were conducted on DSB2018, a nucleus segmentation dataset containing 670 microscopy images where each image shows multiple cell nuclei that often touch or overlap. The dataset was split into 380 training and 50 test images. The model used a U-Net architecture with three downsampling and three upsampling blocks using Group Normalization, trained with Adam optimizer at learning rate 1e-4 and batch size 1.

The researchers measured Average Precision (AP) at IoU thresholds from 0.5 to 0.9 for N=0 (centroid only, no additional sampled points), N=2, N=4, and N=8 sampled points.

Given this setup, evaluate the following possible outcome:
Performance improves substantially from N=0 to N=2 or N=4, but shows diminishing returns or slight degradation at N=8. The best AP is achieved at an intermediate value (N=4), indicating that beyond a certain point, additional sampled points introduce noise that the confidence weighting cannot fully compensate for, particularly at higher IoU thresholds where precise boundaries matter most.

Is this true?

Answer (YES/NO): NO